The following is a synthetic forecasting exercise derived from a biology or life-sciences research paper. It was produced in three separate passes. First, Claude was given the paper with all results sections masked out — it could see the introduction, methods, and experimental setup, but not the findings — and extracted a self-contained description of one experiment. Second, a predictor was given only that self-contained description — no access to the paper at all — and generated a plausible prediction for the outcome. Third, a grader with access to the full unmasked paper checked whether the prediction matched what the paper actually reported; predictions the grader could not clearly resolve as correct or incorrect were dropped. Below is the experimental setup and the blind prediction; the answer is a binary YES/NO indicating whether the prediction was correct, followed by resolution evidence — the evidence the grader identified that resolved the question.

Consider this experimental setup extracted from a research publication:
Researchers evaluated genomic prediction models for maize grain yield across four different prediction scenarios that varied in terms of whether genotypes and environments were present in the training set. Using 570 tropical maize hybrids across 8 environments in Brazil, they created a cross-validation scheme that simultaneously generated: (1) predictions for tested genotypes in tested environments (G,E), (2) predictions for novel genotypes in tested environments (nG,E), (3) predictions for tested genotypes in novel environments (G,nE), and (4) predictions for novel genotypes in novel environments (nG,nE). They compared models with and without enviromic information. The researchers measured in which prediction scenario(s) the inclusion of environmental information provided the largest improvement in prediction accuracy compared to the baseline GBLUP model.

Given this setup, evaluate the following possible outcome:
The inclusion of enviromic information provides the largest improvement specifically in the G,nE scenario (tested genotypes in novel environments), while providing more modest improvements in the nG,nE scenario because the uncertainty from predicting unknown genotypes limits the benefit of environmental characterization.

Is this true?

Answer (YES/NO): NO